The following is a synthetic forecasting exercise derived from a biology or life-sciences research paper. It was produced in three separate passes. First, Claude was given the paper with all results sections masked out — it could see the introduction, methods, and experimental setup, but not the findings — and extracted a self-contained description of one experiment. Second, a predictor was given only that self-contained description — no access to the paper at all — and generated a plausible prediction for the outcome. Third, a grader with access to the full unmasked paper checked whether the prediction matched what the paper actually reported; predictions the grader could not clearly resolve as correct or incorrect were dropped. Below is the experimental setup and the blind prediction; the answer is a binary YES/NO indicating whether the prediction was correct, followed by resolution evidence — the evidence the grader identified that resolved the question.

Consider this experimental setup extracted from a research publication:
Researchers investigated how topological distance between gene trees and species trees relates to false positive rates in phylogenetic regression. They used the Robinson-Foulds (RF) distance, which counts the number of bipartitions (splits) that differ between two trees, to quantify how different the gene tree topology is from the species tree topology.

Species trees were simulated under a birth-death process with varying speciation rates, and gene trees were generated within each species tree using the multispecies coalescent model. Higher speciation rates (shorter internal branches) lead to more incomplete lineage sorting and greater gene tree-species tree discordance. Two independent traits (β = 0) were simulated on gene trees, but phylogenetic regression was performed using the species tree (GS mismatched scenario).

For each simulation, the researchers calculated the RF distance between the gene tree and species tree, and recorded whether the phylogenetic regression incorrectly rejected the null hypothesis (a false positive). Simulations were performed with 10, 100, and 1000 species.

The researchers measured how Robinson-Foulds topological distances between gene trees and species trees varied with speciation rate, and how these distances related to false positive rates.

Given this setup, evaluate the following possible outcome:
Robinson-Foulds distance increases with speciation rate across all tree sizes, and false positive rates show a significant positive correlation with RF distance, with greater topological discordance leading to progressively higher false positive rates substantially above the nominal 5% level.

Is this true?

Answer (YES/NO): YES